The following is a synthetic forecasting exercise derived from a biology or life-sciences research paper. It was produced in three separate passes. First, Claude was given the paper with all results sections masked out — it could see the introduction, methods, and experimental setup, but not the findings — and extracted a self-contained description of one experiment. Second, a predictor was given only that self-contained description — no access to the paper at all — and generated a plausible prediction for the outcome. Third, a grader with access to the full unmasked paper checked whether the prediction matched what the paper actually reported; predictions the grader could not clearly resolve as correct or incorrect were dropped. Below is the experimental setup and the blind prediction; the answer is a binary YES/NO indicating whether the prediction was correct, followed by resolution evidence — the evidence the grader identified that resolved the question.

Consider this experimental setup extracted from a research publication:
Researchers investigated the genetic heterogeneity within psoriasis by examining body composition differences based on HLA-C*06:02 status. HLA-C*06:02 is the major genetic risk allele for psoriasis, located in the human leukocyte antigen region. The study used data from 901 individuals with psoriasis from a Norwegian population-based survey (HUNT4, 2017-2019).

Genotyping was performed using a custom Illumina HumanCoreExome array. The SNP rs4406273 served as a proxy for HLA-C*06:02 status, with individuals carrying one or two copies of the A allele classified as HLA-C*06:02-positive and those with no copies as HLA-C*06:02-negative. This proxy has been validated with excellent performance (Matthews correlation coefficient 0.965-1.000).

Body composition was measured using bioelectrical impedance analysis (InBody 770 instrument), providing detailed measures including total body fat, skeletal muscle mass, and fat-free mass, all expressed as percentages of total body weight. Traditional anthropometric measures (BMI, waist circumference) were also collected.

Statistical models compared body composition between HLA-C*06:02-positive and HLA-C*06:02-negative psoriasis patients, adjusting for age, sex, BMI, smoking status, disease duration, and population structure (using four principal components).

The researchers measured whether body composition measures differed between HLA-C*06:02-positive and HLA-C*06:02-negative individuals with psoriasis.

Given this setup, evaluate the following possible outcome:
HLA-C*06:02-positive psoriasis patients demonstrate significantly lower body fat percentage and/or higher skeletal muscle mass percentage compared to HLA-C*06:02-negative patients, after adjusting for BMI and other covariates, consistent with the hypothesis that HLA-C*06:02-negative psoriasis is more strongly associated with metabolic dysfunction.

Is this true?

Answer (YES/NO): NO